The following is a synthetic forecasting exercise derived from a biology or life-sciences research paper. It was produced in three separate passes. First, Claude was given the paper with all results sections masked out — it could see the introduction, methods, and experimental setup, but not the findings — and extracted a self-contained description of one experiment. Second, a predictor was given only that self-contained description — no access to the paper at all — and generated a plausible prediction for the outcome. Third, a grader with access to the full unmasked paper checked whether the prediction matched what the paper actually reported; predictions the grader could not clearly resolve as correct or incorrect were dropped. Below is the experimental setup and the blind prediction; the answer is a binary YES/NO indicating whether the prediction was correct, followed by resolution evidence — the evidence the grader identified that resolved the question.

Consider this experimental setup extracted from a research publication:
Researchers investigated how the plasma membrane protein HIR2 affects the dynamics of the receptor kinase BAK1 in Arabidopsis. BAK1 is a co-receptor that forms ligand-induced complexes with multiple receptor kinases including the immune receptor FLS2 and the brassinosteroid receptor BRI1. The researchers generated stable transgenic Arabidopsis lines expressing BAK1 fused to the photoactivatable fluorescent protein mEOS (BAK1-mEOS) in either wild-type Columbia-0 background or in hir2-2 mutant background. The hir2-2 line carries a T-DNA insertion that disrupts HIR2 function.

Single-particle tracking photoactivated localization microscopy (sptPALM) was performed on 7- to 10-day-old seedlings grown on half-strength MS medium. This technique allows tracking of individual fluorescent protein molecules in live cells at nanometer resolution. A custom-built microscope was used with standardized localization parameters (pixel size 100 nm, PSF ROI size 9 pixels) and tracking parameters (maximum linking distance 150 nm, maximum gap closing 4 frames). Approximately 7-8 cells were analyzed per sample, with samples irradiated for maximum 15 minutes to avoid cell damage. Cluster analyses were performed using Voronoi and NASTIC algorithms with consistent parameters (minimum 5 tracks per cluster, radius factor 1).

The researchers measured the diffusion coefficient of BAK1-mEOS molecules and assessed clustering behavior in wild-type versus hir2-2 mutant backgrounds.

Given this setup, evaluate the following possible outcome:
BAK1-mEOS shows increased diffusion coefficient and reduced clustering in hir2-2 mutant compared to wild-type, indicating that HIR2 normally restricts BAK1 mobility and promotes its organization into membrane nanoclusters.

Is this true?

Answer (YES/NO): NO